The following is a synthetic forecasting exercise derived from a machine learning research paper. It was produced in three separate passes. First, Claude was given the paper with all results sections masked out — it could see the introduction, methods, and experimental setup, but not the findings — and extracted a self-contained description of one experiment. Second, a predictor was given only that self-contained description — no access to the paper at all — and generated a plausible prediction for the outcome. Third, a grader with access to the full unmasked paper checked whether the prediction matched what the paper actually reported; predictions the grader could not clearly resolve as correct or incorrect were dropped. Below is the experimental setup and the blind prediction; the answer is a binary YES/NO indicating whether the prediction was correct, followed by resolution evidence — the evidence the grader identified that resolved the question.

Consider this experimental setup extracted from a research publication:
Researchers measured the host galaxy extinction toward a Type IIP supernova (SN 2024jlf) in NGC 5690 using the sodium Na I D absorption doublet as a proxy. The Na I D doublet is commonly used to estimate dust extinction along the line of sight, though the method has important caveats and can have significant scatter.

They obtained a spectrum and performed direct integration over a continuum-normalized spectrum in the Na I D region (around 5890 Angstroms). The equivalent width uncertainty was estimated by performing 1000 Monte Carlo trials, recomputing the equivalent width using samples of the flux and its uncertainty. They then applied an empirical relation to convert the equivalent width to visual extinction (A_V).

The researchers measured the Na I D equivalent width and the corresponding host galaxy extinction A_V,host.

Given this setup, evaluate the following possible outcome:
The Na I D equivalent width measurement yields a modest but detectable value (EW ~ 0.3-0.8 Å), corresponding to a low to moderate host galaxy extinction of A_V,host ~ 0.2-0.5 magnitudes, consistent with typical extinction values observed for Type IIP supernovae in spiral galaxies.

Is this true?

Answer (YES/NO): NO